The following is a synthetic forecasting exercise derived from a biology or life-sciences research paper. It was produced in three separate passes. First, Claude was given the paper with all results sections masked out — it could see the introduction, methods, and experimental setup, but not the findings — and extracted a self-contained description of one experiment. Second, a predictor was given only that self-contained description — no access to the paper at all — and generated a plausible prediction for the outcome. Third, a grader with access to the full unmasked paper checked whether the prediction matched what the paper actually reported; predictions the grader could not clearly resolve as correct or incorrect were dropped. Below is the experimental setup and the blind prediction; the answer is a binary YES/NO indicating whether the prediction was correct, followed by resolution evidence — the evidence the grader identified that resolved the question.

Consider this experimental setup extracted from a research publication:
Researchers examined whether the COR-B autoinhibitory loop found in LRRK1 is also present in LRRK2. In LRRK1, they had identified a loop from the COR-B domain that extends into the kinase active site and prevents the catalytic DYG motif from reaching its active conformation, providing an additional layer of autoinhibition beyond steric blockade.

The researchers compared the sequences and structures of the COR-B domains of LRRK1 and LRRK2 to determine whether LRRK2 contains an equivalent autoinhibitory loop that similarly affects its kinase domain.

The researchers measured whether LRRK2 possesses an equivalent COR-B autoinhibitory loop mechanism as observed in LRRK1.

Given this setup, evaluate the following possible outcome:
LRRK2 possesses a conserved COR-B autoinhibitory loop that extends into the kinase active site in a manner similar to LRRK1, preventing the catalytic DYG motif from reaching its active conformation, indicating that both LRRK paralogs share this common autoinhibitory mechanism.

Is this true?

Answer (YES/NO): NO